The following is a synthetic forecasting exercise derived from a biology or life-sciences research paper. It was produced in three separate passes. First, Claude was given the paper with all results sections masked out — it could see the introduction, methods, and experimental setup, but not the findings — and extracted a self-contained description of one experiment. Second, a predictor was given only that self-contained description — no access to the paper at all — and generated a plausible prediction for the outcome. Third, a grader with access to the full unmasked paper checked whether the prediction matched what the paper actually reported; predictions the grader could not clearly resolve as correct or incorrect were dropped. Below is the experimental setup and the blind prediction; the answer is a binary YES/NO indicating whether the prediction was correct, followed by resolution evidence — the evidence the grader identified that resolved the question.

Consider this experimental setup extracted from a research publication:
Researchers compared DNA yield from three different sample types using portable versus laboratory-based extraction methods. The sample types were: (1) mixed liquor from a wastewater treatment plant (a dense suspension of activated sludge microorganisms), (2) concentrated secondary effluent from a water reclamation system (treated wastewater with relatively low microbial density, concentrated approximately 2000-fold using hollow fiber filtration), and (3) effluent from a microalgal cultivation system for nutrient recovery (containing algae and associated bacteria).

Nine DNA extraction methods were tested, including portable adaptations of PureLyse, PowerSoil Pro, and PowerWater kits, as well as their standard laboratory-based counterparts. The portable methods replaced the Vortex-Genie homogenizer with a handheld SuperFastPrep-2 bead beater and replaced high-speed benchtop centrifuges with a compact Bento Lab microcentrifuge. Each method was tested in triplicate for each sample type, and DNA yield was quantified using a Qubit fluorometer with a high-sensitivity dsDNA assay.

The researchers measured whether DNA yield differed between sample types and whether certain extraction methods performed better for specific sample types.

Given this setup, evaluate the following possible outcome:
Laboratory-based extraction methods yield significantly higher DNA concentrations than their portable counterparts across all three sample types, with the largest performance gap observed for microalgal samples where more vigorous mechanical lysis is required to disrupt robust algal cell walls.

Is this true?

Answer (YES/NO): NO